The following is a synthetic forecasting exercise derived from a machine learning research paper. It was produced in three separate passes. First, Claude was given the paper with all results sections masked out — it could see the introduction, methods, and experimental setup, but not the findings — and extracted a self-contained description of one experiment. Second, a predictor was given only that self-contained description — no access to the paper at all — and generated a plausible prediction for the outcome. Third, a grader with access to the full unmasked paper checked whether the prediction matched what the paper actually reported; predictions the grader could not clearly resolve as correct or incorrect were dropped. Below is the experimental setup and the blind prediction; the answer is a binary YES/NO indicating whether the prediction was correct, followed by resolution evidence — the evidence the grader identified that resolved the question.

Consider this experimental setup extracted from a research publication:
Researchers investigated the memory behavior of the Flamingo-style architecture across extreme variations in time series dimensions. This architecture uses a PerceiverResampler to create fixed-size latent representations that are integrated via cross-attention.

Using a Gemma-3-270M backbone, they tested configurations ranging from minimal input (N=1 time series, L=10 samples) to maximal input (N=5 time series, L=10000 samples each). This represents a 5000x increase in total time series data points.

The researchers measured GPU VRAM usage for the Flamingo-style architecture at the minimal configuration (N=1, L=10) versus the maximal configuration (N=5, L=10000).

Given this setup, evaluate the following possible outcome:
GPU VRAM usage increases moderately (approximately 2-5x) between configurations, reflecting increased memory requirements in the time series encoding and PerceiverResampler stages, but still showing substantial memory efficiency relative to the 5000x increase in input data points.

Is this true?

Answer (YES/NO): NO